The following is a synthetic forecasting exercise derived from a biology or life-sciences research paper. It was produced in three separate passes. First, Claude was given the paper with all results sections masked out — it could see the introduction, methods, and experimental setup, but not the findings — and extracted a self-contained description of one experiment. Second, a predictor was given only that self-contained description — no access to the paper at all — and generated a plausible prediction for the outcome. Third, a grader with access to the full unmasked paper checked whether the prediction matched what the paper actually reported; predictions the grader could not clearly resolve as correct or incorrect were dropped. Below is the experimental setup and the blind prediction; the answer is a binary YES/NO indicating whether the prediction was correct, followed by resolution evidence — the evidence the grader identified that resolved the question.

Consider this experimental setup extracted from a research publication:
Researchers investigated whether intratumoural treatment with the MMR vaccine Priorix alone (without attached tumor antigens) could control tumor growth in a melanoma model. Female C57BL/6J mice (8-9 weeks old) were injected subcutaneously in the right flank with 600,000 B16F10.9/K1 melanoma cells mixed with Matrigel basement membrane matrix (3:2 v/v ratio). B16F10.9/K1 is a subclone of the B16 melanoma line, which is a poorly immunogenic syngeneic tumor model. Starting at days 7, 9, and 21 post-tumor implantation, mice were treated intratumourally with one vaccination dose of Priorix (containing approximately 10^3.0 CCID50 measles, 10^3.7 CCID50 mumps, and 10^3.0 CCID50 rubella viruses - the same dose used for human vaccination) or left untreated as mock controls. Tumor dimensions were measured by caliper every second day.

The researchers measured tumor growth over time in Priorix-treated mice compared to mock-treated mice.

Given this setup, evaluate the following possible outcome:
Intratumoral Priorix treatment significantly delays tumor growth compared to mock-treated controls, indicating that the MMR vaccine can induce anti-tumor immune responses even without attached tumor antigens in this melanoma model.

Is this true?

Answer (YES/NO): NO